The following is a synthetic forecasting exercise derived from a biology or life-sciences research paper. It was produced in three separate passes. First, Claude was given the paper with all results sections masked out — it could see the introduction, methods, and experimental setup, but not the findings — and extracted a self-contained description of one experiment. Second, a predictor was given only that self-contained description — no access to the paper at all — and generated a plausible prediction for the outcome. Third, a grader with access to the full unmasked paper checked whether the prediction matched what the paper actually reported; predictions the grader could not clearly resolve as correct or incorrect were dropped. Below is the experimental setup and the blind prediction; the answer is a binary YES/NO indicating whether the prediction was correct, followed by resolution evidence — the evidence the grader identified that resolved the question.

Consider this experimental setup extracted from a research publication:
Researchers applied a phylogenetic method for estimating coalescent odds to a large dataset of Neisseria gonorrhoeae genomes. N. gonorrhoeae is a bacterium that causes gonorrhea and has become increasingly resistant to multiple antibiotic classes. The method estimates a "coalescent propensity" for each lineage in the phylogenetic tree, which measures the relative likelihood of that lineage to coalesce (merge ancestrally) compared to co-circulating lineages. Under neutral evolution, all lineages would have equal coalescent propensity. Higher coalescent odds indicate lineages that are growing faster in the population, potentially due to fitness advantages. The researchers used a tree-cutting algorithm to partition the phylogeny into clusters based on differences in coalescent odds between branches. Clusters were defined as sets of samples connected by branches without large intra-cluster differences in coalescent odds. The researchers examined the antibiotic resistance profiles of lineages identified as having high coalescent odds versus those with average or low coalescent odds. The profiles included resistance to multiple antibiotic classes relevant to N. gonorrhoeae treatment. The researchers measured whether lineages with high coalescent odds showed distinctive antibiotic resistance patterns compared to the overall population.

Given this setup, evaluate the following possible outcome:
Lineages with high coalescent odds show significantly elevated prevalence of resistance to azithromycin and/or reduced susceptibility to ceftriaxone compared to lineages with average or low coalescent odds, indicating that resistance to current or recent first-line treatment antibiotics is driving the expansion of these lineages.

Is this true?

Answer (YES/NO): YES